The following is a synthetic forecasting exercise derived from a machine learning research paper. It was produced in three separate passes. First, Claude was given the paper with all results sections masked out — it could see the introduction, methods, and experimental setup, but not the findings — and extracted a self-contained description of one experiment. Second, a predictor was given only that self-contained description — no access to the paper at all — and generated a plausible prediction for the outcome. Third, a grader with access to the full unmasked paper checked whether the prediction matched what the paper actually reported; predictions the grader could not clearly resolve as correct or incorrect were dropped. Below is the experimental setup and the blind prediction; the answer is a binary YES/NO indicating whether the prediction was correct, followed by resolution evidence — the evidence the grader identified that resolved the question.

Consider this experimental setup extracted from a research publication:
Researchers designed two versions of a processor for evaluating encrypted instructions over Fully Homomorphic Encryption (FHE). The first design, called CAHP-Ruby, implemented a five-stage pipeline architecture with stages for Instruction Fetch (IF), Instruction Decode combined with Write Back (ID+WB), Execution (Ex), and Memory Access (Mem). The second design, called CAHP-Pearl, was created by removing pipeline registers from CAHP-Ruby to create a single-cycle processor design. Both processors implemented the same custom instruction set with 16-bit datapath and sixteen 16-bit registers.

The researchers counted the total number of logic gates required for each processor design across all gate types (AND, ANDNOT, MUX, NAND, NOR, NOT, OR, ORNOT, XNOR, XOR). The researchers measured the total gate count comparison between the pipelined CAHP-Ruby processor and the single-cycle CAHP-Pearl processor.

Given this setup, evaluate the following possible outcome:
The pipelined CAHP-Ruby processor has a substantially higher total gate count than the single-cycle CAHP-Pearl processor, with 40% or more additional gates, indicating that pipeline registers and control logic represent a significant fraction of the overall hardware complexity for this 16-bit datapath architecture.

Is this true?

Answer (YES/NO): NO